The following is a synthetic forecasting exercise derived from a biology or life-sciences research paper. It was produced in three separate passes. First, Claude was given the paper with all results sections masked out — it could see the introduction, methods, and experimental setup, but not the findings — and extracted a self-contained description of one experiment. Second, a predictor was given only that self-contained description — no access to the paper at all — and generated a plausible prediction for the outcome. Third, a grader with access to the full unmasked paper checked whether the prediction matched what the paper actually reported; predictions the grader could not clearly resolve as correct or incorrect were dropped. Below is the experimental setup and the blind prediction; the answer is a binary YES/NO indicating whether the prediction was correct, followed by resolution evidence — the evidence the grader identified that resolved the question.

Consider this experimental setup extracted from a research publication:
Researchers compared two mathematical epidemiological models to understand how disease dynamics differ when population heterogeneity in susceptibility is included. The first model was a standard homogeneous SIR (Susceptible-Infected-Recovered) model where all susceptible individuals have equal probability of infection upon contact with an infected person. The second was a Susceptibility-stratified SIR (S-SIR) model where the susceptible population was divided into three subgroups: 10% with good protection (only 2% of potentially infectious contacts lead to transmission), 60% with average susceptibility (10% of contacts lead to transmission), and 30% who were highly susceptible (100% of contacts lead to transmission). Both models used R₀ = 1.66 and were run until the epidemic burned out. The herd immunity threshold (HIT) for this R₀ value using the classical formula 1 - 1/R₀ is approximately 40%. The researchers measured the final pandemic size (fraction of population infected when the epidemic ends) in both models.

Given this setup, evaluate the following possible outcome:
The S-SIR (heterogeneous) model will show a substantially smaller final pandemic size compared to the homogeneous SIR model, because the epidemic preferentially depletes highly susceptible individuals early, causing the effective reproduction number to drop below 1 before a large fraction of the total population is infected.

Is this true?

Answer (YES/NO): YES